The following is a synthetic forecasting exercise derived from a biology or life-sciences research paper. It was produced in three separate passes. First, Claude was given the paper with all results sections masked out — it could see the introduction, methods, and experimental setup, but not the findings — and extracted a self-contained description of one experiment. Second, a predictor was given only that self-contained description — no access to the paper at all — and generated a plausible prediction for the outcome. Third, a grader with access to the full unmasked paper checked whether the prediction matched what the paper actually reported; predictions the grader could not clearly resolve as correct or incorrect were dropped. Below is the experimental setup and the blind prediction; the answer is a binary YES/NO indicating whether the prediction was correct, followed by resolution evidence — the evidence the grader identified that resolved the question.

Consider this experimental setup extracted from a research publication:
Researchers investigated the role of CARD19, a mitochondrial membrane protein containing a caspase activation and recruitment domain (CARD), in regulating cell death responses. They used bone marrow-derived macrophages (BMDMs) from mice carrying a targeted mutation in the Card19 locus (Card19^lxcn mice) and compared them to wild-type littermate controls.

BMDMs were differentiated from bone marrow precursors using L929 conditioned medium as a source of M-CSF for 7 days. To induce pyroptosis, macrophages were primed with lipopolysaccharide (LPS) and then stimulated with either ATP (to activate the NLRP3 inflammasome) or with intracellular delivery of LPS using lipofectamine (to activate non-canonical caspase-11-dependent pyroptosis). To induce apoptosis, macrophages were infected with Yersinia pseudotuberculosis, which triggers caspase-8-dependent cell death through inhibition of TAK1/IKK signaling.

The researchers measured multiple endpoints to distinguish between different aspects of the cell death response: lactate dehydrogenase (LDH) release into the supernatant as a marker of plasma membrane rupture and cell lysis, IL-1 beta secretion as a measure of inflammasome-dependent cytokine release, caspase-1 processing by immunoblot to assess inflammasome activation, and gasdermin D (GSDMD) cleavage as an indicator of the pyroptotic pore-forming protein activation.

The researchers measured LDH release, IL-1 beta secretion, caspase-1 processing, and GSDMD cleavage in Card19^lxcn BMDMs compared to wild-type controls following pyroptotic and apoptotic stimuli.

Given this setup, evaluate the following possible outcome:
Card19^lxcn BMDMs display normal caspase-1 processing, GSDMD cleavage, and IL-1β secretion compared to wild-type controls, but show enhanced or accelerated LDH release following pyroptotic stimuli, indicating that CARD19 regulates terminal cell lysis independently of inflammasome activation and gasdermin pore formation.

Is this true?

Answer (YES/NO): NO